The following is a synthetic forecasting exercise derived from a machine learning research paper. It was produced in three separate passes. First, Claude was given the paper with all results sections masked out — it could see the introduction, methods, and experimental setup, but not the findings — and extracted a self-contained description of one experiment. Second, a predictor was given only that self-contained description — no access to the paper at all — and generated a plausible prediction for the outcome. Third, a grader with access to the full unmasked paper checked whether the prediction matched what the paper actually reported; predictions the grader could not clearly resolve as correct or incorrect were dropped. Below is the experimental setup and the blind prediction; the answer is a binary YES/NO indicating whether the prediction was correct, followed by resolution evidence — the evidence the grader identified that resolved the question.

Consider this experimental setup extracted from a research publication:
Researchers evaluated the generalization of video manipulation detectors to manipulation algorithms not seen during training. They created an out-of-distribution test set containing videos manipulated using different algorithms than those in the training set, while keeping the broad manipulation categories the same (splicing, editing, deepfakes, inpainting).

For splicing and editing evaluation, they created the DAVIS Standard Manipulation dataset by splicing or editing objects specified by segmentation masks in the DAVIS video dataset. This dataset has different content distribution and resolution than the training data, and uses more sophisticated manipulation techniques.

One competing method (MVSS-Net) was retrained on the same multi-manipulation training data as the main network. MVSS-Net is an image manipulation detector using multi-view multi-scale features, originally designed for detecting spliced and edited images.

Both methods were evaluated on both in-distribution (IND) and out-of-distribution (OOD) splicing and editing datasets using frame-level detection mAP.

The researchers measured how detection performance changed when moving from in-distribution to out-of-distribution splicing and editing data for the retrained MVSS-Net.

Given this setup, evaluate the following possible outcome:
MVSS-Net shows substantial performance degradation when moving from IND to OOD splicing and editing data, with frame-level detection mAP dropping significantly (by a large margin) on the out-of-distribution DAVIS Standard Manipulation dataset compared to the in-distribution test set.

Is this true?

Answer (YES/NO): YES